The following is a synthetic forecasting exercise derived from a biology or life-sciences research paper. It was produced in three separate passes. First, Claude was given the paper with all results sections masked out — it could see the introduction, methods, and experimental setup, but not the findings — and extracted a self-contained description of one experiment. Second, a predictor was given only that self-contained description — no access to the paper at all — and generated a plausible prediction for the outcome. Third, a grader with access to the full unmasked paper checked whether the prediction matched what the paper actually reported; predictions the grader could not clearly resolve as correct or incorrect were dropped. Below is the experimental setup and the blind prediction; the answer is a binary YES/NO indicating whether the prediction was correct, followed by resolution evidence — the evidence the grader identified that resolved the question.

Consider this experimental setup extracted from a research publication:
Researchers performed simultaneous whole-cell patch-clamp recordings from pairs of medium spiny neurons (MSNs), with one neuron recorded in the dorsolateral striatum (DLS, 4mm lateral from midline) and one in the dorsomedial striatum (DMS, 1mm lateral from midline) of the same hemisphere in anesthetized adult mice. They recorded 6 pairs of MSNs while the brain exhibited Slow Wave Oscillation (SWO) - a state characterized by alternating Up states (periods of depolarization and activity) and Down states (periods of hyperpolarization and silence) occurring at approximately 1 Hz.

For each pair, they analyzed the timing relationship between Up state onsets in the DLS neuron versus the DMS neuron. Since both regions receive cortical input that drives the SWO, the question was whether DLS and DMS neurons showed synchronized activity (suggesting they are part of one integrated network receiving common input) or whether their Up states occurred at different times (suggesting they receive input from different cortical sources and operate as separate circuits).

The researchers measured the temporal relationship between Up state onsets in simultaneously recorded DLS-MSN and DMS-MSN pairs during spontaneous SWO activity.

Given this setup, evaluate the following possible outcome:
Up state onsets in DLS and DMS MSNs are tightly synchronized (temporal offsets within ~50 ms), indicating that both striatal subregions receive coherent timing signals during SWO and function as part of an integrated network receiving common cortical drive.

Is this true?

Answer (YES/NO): NO